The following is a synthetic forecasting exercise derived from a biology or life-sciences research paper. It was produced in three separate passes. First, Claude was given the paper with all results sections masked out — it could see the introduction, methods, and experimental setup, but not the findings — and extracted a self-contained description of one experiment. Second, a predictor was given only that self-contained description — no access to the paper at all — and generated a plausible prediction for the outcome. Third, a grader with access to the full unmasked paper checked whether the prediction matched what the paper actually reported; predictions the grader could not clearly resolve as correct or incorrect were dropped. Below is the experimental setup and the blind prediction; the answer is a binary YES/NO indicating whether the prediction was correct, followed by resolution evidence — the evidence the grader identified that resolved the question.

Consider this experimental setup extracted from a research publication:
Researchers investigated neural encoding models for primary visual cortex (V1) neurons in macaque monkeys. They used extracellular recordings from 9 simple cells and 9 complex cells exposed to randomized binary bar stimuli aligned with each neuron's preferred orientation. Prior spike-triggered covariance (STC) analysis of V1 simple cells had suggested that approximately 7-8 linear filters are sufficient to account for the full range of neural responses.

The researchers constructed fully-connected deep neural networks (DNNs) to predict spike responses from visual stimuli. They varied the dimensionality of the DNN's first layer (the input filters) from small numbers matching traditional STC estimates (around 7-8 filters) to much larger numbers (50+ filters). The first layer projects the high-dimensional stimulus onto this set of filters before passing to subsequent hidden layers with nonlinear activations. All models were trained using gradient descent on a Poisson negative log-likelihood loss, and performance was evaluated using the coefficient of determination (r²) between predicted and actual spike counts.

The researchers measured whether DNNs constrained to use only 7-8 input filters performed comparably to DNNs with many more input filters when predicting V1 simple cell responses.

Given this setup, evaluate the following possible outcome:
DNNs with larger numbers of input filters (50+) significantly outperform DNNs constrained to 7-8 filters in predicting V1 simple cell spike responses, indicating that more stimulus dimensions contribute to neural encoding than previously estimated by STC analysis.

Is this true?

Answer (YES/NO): YES